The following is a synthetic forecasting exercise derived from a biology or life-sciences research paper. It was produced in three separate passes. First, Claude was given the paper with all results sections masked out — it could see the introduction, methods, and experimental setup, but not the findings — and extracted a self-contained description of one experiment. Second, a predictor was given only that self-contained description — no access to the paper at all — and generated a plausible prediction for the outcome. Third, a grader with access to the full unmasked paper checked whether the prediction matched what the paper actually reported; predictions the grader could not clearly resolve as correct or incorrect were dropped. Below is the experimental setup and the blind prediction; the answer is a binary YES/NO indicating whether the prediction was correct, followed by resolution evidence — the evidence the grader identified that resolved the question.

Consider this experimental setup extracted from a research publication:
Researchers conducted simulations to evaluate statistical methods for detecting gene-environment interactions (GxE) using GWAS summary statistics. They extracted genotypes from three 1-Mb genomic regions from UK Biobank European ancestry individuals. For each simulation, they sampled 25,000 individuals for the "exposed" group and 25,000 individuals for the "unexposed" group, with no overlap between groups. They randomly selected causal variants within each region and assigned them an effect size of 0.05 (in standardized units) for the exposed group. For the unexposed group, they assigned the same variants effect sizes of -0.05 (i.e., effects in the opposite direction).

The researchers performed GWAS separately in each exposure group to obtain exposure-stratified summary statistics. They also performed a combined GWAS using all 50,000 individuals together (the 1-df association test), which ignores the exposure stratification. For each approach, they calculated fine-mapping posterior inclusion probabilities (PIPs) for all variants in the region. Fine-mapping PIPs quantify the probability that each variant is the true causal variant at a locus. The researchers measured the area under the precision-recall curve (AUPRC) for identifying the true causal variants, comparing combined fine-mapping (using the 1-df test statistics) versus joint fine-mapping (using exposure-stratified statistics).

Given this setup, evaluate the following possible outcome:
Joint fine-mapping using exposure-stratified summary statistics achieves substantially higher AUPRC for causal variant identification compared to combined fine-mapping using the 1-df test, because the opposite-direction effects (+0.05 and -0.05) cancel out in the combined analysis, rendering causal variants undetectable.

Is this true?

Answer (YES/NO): YES